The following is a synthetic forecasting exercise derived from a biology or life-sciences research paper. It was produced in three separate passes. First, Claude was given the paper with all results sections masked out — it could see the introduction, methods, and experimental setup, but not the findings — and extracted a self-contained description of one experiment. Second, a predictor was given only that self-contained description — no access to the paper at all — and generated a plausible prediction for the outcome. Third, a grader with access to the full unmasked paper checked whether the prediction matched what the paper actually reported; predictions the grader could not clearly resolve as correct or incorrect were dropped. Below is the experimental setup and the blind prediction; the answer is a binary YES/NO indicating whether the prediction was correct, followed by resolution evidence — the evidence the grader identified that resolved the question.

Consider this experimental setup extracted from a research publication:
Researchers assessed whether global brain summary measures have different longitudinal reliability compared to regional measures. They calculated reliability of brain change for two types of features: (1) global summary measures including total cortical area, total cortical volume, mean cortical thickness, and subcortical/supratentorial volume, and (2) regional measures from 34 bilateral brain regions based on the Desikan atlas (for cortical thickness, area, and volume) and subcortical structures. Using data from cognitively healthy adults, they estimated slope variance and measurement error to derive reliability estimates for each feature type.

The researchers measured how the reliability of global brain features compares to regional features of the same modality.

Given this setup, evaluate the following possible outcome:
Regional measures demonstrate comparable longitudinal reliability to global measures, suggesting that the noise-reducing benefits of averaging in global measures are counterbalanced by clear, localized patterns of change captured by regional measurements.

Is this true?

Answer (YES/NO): NO